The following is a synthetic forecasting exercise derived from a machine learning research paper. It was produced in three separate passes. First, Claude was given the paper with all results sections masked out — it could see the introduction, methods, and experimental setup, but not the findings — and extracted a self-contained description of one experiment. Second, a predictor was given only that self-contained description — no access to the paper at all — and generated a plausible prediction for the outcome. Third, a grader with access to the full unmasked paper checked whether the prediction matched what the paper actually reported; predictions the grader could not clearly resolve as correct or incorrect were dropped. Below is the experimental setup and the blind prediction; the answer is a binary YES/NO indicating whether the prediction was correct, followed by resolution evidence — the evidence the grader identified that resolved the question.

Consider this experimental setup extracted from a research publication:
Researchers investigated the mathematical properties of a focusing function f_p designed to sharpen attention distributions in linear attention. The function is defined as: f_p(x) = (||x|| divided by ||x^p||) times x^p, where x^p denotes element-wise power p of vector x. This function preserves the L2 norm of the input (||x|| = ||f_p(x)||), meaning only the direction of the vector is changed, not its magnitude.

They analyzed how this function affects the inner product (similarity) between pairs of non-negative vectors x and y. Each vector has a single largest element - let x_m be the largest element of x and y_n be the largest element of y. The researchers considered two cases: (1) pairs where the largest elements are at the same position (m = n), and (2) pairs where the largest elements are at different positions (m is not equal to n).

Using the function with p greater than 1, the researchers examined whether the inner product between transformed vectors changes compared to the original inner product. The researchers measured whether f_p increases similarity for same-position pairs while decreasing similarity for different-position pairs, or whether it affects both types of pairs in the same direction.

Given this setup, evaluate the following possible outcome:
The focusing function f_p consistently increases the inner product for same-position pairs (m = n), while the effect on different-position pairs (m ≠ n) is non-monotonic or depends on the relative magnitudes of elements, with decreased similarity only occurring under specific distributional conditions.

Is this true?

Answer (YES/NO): NO